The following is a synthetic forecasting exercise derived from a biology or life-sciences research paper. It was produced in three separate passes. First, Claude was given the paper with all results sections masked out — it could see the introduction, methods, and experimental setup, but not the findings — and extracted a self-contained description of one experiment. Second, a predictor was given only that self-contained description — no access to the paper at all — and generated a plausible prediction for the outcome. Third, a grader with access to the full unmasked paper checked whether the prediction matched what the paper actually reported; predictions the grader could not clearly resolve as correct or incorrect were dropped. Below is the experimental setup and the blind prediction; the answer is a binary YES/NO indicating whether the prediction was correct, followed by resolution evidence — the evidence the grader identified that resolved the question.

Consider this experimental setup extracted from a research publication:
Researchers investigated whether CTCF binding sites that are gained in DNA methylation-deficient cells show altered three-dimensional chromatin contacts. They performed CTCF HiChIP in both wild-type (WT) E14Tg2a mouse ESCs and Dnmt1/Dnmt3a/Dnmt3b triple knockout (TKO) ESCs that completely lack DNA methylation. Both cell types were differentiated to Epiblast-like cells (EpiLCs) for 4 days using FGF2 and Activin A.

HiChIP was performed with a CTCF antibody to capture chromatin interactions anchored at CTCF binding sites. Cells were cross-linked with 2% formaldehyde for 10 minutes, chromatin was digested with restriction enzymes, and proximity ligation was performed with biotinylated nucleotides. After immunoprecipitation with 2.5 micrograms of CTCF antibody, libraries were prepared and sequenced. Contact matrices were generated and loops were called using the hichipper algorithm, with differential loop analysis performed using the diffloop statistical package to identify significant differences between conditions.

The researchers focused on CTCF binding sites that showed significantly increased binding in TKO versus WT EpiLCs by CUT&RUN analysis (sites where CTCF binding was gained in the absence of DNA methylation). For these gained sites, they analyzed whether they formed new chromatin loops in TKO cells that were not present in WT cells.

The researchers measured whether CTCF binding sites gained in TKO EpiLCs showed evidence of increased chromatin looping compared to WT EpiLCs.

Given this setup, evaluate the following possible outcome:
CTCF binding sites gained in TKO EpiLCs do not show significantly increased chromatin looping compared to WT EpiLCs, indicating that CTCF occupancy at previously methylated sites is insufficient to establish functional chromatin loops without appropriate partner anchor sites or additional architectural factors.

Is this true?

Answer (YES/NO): NO